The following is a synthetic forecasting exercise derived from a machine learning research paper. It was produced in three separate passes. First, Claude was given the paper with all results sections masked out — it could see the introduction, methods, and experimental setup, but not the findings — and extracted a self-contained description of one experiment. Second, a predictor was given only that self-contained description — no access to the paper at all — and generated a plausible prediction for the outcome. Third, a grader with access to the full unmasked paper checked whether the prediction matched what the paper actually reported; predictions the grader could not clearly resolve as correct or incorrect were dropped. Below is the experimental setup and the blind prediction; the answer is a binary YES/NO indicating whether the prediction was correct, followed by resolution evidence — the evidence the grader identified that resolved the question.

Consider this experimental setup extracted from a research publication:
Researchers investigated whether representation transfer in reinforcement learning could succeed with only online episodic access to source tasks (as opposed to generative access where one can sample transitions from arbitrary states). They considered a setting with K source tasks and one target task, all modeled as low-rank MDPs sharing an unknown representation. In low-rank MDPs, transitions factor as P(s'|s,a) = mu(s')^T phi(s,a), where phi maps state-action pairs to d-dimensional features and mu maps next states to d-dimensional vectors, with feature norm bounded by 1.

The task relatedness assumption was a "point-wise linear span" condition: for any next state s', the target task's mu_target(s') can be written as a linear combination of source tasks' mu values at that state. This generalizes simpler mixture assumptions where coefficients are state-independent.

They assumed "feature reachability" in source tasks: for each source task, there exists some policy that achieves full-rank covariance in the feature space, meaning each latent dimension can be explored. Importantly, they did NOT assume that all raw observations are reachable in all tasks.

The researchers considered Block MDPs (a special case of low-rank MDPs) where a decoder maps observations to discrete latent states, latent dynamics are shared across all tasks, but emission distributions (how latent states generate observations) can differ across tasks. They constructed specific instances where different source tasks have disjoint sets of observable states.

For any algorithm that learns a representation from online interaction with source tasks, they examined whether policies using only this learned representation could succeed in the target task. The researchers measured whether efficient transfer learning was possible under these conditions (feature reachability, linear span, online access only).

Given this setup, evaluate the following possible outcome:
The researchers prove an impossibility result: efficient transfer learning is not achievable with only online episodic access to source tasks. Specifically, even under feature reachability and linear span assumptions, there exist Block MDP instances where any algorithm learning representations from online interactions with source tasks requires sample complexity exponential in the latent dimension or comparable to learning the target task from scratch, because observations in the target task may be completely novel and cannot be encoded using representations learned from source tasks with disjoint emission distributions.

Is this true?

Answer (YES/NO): NO